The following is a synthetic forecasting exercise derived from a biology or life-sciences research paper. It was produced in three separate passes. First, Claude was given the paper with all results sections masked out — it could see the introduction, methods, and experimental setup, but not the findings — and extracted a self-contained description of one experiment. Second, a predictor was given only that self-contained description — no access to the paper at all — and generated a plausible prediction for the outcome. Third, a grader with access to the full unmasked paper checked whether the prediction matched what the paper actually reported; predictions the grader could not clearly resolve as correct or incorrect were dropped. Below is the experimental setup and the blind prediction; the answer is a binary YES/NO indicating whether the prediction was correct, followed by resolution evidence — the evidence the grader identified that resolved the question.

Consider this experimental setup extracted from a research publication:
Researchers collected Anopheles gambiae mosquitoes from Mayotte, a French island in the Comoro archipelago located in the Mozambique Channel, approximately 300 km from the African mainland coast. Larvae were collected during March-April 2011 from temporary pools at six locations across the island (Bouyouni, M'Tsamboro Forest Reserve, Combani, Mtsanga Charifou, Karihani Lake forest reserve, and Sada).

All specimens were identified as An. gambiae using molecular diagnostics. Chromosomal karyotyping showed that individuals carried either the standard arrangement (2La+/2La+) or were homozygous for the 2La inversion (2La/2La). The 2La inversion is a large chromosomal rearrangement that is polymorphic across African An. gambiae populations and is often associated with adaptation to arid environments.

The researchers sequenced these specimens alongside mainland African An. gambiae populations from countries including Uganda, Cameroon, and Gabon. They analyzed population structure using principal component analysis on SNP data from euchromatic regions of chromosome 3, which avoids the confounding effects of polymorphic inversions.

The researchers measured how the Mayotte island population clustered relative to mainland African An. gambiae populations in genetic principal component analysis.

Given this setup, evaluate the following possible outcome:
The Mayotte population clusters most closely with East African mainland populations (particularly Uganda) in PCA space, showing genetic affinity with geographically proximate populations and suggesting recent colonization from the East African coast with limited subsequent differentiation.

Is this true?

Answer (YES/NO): NO